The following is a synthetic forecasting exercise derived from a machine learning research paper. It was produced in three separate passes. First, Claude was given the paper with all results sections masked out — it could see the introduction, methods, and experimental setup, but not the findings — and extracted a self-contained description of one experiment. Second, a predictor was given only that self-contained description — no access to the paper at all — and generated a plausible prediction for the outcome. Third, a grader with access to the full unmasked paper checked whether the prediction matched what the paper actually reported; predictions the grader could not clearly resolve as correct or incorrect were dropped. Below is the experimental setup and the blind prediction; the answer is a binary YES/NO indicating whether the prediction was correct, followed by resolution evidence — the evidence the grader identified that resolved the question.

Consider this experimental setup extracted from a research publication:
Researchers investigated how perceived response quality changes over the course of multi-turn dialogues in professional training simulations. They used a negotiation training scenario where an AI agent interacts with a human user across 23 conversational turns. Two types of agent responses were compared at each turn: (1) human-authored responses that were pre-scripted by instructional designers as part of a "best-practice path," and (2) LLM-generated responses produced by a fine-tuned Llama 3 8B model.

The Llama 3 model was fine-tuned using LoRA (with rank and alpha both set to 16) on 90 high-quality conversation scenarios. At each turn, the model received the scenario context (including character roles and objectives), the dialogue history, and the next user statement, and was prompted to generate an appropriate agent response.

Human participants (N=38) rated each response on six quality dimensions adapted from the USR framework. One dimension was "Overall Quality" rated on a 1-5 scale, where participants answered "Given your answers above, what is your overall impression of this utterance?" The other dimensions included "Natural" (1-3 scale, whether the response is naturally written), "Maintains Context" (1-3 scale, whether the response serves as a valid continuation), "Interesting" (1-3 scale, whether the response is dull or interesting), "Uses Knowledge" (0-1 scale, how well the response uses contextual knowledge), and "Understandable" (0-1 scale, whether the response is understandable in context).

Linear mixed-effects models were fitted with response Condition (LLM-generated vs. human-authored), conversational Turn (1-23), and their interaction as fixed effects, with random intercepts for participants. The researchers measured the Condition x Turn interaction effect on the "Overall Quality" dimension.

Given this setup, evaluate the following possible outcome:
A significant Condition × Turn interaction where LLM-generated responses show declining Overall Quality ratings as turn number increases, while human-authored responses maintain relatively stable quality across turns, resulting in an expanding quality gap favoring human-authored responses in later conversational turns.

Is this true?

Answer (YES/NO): NO